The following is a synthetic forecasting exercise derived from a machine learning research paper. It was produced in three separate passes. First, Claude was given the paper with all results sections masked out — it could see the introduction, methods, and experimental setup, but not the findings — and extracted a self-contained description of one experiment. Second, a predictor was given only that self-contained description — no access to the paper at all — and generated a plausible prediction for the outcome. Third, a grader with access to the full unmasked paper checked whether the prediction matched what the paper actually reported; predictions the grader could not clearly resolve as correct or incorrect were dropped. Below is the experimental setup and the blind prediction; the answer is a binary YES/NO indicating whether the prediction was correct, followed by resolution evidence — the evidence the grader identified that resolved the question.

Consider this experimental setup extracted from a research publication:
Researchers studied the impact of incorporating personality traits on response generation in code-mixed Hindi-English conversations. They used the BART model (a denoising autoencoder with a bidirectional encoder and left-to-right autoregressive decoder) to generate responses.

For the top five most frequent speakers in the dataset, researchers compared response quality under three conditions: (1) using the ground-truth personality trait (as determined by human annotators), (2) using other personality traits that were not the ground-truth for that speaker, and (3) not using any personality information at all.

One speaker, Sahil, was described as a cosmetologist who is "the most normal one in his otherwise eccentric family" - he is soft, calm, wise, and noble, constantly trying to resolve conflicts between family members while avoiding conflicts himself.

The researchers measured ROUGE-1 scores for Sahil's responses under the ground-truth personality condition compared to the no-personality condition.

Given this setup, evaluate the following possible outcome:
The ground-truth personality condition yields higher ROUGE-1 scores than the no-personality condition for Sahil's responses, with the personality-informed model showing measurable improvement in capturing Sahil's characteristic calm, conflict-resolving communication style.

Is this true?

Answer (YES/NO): NO